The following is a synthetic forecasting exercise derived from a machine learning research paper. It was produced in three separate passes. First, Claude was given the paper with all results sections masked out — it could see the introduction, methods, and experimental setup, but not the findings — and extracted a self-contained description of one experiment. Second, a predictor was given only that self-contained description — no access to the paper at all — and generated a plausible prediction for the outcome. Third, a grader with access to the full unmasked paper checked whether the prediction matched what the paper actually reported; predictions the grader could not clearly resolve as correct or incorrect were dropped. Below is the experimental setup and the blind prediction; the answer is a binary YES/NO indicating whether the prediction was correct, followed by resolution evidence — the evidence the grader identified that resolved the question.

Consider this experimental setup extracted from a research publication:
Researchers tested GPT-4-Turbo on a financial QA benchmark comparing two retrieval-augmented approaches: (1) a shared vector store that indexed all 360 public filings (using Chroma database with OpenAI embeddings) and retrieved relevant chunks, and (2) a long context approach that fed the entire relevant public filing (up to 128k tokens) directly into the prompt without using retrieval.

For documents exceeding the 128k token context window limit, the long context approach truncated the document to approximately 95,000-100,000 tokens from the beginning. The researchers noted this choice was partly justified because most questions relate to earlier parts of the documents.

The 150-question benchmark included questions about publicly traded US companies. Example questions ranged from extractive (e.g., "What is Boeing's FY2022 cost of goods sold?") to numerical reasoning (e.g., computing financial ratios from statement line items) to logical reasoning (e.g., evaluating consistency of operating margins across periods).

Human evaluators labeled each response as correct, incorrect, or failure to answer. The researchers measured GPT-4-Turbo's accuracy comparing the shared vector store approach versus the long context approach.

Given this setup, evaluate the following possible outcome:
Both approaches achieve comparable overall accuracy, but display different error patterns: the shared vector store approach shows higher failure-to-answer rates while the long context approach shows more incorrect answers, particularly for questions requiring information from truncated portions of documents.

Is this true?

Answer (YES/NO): NO